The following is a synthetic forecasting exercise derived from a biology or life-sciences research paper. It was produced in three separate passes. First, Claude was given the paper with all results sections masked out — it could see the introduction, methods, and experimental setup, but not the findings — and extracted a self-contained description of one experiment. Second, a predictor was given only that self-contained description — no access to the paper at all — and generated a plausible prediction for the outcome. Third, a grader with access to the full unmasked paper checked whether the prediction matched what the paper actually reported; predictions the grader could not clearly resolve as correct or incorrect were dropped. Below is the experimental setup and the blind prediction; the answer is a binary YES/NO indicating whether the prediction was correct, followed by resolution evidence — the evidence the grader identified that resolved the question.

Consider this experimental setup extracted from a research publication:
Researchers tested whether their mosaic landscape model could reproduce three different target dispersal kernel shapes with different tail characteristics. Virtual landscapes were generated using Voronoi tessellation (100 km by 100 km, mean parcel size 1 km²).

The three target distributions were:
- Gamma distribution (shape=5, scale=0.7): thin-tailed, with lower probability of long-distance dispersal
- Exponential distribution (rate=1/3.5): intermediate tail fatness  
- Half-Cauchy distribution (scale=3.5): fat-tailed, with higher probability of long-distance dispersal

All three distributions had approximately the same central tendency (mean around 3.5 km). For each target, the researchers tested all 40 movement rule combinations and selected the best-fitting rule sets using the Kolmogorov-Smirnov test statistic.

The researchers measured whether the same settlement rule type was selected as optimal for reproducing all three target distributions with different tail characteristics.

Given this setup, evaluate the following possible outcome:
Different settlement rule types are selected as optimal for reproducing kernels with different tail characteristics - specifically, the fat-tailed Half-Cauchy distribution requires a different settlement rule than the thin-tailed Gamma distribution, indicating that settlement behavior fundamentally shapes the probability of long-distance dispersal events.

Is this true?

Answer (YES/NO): YES